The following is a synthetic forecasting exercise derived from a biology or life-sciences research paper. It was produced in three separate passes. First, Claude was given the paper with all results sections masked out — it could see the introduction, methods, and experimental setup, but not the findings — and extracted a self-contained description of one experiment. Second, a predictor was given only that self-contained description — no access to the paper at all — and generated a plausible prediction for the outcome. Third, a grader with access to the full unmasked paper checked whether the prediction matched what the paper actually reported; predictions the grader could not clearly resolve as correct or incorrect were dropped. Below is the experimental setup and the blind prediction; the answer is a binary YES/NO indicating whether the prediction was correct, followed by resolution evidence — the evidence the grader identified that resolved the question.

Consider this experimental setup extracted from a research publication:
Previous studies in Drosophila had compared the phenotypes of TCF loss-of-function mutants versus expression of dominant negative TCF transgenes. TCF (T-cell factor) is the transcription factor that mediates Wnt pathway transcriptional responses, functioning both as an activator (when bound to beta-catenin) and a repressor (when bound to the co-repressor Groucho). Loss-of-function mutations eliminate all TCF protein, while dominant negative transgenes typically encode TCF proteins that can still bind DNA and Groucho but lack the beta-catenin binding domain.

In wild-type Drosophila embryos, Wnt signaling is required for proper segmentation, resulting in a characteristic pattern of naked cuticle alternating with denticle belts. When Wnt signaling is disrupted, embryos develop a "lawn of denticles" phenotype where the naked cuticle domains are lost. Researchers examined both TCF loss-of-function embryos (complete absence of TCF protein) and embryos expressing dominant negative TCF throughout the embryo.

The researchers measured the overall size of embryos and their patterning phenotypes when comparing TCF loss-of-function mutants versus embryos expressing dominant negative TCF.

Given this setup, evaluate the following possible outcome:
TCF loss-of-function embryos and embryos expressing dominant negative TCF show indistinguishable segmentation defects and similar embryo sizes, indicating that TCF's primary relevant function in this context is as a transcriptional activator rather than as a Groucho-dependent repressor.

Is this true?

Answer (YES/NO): NO